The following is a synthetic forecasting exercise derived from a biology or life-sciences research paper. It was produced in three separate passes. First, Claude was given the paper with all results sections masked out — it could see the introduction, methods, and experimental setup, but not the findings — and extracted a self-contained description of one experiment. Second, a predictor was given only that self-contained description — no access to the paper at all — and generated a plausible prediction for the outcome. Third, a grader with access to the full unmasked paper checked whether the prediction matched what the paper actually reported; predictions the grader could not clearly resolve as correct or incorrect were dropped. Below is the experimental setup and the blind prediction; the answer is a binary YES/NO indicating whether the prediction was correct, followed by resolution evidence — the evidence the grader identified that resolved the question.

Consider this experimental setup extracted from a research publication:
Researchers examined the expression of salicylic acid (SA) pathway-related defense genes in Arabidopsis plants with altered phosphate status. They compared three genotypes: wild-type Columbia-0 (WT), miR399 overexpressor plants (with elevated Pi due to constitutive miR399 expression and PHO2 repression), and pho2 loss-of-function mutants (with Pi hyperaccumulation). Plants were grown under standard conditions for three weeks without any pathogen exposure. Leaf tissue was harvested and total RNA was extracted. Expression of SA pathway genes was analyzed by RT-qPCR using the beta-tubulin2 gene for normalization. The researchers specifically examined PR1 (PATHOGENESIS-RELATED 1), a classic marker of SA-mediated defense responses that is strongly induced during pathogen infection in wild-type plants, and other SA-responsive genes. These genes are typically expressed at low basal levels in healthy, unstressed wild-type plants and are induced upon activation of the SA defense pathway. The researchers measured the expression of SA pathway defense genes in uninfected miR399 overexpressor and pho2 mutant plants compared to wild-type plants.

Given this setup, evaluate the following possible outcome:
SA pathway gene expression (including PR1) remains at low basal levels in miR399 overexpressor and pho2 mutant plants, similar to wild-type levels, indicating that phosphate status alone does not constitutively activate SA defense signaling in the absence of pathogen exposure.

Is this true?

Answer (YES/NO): NO